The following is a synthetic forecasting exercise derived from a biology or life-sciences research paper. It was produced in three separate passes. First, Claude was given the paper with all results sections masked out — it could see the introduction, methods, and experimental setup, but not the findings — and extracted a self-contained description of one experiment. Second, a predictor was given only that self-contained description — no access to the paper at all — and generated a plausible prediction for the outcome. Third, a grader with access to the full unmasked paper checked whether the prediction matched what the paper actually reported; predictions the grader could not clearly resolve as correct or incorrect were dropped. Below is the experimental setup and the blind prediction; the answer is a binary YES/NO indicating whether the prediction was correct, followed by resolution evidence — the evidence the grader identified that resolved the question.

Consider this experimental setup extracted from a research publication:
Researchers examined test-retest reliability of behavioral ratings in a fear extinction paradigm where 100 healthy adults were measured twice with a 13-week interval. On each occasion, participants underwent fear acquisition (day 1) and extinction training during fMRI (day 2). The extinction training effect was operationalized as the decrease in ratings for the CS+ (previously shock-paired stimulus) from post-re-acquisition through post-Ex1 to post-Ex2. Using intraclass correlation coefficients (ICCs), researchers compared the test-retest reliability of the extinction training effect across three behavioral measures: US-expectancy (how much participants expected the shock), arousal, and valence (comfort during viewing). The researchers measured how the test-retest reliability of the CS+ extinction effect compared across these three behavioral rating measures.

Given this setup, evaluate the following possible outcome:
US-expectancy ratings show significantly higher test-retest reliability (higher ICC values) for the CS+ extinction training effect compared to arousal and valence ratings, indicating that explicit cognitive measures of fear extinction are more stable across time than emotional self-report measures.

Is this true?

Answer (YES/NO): NO